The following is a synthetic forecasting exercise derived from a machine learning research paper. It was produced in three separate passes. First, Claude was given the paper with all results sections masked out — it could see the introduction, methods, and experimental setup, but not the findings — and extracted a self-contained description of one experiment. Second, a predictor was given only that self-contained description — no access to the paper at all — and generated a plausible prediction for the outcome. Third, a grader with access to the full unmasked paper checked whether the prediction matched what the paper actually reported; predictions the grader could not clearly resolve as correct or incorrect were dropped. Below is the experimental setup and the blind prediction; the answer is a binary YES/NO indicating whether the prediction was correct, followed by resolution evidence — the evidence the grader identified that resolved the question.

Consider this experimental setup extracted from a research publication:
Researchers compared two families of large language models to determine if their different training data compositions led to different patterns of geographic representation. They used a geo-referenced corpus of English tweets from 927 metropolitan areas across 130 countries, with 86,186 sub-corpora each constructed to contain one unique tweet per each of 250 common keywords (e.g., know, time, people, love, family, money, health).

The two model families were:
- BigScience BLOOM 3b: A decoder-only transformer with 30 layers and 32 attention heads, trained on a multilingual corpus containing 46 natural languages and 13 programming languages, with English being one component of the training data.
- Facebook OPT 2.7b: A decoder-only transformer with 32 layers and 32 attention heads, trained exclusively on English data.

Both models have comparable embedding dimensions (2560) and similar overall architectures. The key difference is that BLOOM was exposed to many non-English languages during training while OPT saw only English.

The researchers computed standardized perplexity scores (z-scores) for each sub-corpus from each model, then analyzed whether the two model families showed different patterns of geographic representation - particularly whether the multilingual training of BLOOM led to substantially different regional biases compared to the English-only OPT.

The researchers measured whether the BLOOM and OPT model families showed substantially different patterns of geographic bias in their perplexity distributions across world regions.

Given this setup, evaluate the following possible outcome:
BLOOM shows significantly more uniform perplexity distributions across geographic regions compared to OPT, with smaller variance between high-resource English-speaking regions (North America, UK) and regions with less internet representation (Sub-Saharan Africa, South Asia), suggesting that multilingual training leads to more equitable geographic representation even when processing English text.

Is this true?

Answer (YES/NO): NO